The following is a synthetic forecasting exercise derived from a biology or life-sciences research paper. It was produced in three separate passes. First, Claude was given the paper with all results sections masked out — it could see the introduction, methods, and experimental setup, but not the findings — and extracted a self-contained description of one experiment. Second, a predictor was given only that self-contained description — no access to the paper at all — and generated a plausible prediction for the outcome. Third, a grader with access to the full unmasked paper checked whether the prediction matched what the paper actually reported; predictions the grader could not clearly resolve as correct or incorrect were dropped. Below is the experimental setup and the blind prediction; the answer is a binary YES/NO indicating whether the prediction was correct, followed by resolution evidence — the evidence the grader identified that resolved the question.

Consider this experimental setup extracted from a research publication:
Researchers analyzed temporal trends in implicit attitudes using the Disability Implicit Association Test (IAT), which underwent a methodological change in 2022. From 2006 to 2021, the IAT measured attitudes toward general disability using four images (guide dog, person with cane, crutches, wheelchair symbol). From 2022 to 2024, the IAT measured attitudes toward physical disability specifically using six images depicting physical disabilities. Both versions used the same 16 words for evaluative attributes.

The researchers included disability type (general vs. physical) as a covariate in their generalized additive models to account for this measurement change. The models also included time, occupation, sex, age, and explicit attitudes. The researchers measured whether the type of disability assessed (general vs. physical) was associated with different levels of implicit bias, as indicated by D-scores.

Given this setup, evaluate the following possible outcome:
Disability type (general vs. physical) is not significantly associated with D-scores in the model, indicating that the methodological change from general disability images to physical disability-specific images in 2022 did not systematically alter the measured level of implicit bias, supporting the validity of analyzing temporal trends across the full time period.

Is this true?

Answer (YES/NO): NO